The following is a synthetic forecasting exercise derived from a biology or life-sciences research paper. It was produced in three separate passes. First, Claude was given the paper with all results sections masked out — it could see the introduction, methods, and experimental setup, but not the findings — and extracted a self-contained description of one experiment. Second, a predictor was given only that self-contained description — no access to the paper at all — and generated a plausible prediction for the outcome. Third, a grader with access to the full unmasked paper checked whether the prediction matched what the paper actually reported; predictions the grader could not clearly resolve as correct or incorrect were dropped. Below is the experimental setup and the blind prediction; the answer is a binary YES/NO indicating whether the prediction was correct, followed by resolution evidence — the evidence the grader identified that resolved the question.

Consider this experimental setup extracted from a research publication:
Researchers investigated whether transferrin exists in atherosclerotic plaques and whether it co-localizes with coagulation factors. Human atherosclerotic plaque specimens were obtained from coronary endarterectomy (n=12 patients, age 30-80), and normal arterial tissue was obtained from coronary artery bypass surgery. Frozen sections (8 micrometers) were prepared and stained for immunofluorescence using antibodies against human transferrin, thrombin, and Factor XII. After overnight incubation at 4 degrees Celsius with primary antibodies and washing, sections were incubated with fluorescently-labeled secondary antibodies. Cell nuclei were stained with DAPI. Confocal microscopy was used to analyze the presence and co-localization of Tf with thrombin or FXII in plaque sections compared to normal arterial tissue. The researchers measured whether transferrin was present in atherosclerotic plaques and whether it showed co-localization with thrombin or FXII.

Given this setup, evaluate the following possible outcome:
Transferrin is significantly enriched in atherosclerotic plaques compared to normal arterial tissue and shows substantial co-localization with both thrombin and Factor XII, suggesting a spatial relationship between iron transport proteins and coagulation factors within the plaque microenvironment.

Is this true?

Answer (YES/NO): YES